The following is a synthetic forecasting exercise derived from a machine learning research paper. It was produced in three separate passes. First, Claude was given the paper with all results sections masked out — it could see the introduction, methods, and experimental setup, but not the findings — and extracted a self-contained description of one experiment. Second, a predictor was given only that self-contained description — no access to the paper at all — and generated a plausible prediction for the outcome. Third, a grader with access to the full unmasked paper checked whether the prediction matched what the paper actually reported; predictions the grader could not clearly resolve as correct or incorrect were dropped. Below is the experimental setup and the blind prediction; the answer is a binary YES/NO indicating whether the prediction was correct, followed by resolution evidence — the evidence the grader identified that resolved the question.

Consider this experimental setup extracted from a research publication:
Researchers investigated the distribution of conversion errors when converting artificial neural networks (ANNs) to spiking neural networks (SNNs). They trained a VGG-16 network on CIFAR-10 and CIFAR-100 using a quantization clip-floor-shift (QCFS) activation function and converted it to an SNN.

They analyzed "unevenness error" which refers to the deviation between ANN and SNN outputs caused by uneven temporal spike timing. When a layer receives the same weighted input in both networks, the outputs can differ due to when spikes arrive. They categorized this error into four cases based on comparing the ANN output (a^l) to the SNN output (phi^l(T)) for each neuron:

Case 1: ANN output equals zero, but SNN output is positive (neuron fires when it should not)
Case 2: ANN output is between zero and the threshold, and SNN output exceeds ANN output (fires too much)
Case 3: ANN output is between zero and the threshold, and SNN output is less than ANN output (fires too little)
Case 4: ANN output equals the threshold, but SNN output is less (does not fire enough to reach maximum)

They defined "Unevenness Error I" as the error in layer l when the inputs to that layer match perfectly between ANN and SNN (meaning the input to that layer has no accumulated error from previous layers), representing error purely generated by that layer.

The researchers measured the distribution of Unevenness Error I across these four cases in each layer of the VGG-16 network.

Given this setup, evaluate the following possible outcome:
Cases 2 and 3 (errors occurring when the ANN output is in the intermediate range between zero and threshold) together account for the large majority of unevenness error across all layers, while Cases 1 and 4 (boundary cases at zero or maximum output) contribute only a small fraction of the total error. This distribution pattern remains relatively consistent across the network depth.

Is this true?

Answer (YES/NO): NO